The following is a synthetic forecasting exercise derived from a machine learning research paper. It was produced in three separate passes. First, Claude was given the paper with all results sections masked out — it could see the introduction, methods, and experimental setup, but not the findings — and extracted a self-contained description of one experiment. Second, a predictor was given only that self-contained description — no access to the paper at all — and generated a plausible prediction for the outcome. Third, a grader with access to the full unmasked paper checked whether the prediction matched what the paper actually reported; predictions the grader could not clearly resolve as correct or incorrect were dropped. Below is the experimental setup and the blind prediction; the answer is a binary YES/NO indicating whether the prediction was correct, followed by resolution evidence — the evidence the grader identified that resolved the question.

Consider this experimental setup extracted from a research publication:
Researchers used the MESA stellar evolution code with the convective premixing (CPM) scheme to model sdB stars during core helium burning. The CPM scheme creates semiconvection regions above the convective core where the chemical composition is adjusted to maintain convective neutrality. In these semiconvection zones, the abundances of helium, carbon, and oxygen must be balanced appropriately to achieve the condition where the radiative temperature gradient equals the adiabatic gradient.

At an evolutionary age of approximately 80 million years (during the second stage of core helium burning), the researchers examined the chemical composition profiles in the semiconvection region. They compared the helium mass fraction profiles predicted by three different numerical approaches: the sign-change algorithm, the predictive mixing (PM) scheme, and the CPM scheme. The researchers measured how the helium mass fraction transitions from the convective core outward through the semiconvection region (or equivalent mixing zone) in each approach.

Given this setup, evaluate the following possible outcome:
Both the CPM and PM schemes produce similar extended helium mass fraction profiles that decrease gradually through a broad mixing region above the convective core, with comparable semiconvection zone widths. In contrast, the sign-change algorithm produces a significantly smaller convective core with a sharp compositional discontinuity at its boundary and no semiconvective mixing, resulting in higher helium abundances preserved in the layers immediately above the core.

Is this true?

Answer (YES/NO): NO